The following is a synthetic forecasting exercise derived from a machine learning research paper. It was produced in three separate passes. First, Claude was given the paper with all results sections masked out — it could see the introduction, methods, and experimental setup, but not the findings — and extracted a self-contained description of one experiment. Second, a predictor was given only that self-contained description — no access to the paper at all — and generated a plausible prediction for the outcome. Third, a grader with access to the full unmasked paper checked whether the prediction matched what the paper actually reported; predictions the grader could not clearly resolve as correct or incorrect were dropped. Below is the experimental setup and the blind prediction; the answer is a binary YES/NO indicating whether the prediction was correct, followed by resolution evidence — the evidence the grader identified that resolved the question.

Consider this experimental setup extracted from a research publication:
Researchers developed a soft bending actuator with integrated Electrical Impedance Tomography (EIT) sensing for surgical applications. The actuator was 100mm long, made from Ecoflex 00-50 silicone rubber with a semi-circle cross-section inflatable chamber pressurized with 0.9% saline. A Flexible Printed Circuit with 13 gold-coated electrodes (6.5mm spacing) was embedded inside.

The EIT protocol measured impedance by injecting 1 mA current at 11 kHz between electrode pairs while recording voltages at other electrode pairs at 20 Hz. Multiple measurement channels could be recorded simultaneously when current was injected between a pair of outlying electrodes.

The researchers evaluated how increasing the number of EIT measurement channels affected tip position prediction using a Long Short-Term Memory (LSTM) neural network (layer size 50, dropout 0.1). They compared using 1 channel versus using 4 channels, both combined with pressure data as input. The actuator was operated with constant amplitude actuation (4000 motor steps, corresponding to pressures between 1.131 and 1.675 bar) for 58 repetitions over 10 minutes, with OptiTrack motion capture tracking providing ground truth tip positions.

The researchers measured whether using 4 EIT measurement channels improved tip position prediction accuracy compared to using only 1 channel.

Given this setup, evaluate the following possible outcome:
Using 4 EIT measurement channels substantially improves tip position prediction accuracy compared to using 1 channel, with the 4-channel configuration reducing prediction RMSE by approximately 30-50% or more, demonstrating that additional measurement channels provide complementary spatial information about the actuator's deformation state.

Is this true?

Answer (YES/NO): NO